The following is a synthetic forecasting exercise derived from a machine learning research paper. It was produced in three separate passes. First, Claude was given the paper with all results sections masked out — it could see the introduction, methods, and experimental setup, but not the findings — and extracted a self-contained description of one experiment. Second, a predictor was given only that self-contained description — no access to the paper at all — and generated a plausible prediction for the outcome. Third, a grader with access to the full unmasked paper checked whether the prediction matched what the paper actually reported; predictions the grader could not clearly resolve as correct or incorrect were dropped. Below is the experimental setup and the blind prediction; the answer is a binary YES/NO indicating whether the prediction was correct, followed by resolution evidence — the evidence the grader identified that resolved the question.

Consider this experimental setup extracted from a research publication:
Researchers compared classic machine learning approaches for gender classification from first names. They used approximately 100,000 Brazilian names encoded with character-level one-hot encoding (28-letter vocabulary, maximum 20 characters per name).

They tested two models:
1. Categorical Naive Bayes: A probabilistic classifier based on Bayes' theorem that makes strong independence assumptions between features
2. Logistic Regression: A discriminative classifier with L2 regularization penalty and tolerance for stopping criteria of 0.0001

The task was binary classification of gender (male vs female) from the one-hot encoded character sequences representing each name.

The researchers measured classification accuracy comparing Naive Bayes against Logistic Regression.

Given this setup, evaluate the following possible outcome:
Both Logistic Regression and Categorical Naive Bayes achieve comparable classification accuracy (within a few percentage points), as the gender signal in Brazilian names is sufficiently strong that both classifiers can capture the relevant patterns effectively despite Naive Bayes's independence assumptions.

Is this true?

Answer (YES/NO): NO